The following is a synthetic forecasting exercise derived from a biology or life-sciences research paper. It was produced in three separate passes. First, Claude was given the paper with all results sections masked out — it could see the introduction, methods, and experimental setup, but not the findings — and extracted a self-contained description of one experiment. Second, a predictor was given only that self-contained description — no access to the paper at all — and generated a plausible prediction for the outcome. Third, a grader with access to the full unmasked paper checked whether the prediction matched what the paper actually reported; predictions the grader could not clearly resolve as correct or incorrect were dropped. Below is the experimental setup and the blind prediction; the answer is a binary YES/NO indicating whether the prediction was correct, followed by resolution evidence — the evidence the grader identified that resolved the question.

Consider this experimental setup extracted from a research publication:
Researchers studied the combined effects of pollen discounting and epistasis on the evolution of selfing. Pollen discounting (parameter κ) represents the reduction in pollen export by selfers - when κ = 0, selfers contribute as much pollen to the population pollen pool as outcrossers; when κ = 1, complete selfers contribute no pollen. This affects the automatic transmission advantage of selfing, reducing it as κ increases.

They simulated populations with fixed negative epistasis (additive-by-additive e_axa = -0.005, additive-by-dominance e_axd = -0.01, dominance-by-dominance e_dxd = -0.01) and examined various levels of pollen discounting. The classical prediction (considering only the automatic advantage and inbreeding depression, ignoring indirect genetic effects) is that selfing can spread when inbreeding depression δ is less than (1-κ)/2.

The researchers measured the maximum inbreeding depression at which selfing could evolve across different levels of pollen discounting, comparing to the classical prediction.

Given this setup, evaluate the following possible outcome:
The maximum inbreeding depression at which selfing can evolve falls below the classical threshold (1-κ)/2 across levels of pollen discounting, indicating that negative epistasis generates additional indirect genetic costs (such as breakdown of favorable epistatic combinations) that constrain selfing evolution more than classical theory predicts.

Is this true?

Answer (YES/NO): NO